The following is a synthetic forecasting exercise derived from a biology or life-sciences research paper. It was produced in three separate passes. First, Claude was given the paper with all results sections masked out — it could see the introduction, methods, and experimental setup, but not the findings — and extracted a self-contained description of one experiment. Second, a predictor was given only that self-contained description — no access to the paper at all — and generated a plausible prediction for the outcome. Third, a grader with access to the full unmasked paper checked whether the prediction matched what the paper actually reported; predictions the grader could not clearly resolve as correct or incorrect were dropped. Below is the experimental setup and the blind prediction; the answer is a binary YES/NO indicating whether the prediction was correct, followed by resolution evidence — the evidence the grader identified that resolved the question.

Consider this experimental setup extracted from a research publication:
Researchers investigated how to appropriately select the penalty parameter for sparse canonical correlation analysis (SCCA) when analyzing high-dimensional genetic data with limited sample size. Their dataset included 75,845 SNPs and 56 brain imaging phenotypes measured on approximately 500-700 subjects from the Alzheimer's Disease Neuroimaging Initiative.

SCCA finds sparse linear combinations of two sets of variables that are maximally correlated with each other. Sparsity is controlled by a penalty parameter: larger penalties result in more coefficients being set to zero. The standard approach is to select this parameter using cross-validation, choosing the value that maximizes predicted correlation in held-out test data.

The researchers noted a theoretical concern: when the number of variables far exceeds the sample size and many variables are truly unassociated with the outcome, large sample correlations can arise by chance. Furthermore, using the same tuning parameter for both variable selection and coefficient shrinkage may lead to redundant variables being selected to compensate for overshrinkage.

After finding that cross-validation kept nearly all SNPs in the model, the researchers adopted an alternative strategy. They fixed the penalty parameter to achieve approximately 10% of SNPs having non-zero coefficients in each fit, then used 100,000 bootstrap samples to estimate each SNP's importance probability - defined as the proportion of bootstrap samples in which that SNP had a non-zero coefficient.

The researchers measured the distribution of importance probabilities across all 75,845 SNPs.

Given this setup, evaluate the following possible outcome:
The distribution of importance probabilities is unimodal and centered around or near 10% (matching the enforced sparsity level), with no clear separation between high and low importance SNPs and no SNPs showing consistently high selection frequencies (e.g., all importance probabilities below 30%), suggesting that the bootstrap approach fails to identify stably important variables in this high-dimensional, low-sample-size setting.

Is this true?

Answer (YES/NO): NO